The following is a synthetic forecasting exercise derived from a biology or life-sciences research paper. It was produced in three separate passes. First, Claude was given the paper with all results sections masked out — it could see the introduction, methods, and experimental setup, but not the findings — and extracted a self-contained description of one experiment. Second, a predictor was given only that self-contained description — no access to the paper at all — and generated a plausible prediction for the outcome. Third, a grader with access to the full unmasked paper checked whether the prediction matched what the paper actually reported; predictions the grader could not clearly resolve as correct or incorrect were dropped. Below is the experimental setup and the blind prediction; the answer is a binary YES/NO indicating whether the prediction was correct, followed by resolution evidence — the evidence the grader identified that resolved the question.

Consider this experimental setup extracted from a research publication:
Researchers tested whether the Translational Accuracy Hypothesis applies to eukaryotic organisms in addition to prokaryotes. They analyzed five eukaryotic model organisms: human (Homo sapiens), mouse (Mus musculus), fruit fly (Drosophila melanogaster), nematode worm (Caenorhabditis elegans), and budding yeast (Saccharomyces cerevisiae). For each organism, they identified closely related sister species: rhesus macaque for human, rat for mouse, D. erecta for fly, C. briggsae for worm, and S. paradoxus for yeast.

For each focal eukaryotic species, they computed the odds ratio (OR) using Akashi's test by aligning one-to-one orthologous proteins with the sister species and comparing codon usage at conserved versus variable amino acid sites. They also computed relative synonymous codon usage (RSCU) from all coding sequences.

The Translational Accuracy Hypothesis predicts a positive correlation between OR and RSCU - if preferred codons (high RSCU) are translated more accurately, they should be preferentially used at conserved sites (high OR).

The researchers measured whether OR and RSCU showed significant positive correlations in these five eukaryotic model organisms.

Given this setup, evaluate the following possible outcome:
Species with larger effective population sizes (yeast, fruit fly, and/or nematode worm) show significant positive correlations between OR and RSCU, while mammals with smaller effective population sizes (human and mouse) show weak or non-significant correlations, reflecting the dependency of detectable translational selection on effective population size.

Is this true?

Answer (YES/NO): NO